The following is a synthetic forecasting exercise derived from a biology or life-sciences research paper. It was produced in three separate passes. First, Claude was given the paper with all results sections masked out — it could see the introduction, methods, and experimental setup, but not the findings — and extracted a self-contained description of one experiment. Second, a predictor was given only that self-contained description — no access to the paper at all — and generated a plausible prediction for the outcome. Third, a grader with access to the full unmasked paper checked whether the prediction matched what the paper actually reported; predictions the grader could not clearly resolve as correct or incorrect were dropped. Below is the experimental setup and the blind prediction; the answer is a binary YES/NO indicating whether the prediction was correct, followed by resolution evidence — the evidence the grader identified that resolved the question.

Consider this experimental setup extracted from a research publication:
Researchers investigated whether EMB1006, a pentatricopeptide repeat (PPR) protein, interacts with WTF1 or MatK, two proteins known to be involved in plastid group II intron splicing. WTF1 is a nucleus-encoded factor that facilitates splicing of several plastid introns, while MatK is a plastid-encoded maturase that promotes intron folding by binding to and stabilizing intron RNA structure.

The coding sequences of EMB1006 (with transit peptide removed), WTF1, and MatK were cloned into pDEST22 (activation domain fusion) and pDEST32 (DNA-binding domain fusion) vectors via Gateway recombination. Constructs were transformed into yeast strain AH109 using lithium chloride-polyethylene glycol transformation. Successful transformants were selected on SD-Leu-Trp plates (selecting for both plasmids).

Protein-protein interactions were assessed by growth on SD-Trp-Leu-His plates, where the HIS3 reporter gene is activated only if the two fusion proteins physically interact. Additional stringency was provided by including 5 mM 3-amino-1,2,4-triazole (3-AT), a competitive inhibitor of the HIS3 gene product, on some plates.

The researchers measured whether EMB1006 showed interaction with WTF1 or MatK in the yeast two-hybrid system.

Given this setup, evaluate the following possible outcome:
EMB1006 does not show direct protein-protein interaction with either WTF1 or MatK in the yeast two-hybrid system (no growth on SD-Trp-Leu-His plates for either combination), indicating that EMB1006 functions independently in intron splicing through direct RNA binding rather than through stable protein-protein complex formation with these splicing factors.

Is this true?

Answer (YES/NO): NO